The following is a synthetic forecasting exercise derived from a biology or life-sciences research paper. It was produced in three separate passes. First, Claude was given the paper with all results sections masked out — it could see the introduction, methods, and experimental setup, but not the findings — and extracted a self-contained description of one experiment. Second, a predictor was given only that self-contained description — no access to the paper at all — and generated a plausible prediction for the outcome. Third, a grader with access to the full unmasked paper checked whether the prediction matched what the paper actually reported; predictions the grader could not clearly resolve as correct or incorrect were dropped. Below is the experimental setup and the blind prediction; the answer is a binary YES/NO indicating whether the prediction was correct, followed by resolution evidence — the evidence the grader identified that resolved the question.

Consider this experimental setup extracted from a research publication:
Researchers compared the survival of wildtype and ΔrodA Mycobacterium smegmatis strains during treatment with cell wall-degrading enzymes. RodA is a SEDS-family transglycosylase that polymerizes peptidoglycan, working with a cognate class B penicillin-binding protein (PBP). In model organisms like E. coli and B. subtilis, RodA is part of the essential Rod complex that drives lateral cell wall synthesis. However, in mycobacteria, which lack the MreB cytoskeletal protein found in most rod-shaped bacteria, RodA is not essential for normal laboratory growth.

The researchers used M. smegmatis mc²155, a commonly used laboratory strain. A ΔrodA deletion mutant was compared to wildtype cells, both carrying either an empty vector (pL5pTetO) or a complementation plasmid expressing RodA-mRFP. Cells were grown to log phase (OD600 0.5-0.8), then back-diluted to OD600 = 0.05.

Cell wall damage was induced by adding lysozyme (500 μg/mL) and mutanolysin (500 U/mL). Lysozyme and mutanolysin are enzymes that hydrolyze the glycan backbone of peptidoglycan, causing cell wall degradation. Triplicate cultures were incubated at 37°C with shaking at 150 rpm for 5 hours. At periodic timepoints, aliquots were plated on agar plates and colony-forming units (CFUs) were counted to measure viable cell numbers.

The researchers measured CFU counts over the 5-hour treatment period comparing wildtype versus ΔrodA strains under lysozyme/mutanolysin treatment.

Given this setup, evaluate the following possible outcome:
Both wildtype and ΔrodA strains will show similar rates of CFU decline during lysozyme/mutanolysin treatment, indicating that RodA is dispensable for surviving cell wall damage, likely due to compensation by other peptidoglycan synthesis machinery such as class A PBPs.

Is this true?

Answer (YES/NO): NO